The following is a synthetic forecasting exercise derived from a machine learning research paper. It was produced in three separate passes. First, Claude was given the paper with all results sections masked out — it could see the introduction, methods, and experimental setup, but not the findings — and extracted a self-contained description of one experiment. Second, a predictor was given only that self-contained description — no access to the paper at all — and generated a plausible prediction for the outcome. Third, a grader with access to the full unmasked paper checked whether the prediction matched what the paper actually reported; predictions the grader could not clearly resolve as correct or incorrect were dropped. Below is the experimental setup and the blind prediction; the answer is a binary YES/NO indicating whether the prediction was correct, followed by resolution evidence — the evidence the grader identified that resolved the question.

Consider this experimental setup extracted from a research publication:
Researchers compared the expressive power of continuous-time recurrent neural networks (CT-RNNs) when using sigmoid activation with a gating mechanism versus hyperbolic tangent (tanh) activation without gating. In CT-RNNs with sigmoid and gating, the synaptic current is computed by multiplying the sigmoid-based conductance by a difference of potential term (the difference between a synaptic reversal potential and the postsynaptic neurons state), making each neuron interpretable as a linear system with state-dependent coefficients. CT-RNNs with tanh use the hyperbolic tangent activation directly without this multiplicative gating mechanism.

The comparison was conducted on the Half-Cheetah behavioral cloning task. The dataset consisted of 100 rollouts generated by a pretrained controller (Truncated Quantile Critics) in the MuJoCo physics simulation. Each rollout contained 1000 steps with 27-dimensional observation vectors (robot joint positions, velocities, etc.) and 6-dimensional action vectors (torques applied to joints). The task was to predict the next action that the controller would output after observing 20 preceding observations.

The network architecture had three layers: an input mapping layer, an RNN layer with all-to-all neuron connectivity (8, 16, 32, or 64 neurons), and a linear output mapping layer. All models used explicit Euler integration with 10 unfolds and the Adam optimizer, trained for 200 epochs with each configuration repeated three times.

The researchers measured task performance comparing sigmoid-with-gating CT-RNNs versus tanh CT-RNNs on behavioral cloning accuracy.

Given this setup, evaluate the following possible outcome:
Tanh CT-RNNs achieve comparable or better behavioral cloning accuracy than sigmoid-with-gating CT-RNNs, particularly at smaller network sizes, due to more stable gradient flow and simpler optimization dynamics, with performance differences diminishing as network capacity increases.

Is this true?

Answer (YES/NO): NO